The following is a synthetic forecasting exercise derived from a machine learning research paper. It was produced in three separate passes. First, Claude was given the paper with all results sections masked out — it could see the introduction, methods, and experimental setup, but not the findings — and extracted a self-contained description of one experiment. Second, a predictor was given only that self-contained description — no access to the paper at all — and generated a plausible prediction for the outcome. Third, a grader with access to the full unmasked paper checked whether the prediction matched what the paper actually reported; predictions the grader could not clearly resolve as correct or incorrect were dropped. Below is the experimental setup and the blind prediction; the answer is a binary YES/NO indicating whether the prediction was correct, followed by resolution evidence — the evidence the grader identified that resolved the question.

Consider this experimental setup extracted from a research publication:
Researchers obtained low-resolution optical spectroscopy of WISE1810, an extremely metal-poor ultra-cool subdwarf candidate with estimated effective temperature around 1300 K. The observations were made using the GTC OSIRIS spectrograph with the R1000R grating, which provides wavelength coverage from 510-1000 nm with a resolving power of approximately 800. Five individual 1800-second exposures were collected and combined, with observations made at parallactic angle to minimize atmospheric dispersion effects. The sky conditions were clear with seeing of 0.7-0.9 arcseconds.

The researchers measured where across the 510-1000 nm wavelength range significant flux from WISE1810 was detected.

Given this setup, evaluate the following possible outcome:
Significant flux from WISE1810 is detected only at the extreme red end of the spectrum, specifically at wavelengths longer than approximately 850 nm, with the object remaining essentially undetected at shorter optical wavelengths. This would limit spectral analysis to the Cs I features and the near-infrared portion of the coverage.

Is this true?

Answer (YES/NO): NO